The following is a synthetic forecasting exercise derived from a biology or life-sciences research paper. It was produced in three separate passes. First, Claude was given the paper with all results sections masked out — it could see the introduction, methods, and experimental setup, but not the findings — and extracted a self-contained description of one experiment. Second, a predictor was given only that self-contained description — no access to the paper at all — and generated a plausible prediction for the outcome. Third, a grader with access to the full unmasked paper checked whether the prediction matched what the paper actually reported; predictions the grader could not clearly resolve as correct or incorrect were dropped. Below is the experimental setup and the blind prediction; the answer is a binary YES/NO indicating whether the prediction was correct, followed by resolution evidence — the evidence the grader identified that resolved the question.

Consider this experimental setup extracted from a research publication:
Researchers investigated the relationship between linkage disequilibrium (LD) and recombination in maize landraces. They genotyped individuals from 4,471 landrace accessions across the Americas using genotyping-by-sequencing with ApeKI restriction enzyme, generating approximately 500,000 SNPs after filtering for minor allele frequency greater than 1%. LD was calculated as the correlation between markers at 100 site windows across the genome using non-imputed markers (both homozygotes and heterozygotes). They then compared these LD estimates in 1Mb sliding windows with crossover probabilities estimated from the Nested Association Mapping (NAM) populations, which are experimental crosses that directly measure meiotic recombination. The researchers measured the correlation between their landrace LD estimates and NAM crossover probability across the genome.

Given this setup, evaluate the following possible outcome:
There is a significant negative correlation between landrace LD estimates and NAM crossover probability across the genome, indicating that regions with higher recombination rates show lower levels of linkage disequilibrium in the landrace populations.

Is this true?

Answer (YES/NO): YES